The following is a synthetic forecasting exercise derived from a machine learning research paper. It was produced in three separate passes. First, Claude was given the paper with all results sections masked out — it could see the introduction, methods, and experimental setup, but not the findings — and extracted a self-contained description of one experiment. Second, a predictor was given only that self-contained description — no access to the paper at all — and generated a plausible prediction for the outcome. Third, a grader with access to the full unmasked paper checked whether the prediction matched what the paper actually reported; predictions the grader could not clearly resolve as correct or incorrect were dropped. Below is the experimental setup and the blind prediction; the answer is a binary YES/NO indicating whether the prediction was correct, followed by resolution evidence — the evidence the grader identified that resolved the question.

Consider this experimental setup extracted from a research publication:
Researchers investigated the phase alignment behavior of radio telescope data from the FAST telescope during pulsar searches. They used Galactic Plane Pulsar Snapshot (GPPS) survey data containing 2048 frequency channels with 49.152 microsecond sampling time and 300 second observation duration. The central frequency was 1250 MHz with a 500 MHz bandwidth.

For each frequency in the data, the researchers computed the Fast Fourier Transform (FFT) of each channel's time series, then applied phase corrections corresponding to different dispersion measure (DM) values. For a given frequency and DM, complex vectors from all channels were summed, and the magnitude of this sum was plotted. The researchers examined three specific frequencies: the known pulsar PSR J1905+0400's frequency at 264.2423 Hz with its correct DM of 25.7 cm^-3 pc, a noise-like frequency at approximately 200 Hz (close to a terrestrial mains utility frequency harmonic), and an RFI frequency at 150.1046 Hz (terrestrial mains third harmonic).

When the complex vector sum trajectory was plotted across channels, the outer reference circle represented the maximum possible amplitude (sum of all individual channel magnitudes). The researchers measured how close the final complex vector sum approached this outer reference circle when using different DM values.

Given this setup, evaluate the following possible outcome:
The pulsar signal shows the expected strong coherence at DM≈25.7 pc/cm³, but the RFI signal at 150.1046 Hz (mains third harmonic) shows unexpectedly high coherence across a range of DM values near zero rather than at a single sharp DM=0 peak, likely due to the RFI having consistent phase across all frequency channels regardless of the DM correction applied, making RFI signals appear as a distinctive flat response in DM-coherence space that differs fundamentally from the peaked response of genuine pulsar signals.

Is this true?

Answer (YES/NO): NO